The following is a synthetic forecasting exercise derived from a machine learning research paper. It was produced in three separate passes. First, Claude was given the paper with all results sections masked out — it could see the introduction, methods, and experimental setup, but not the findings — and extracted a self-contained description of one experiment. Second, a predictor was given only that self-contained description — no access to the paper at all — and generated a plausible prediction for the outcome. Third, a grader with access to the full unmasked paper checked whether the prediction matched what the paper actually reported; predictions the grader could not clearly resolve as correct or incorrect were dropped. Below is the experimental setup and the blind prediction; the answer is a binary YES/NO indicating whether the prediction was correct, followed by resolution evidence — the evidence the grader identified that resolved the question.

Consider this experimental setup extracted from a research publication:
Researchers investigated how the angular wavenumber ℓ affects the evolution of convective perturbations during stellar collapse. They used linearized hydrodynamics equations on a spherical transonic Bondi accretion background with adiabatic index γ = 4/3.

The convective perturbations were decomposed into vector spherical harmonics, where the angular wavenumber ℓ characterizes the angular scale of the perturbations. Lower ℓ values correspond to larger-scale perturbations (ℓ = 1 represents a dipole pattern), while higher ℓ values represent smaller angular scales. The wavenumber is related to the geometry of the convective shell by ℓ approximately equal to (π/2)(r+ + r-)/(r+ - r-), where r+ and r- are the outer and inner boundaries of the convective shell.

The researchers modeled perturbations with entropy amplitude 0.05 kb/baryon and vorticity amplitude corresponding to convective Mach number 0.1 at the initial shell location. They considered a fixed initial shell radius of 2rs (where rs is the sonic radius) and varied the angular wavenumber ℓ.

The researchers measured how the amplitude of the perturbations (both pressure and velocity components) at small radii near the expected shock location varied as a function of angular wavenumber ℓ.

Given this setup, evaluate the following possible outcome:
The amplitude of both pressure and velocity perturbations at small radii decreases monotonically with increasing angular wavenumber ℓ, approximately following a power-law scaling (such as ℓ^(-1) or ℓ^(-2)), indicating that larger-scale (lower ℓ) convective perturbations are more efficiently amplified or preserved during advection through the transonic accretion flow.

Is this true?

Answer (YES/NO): NO